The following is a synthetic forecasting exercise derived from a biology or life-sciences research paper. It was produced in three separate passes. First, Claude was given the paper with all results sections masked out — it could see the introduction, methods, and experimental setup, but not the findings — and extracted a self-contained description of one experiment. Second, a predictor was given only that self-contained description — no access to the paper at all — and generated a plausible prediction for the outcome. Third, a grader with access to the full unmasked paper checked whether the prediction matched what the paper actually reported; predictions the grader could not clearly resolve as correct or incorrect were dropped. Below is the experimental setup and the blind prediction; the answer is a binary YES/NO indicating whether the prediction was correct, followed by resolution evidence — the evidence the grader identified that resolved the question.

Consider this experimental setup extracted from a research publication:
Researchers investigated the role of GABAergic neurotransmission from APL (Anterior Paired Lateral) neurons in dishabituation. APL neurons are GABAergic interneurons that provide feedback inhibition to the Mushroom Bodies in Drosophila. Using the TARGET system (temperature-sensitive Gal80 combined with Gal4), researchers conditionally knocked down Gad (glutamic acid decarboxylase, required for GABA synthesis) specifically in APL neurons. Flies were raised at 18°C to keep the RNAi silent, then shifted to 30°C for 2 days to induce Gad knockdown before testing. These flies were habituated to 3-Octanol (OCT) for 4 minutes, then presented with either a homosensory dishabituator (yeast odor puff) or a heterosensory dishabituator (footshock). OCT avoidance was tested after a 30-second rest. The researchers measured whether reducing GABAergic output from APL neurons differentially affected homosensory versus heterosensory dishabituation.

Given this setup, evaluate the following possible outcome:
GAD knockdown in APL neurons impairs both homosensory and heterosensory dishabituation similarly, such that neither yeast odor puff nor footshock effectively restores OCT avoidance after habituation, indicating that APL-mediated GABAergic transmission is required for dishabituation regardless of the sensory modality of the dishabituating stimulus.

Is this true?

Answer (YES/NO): NO